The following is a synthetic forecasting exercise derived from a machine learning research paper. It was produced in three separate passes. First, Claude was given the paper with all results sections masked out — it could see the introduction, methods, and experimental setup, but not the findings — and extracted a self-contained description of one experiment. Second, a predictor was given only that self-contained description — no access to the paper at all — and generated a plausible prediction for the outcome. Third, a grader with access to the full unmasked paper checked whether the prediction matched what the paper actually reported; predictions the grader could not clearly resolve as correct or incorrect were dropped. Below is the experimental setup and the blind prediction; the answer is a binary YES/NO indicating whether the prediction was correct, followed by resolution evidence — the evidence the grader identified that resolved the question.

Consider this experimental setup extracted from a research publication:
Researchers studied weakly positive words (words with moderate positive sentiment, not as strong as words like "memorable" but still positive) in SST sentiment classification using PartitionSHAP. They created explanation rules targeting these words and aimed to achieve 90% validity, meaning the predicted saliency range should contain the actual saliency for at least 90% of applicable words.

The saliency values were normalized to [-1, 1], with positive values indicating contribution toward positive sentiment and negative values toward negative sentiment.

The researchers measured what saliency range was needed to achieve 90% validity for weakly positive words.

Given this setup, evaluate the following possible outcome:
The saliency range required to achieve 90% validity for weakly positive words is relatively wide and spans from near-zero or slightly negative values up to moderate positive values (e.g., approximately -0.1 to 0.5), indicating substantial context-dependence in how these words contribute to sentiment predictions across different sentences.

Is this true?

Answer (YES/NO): NO